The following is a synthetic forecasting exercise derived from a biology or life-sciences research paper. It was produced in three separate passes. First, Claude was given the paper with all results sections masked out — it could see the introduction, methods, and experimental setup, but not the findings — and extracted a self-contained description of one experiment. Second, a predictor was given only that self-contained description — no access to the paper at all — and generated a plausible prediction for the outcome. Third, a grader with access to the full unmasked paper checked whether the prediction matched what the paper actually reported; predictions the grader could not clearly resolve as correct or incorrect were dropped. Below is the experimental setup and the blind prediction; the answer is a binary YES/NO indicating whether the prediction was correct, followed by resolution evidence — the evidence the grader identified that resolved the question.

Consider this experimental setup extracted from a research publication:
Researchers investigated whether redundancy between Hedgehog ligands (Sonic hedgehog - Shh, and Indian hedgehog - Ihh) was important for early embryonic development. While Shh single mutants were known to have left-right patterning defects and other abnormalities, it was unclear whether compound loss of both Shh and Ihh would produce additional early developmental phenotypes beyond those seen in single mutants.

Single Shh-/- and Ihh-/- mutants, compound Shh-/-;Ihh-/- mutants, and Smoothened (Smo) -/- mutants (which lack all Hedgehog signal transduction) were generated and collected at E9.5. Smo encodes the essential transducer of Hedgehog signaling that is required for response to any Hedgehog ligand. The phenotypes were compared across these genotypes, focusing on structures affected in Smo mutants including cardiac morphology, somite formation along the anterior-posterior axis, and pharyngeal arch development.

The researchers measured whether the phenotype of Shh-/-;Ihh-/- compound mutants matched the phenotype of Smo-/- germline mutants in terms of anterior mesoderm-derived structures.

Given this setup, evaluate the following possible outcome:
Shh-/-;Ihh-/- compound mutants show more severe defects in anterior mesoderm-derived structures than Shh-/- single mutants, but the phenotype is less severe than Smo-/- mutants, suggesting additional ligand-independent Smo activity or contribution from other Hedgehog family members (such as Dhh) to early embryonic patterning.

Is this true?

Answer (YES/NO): NO